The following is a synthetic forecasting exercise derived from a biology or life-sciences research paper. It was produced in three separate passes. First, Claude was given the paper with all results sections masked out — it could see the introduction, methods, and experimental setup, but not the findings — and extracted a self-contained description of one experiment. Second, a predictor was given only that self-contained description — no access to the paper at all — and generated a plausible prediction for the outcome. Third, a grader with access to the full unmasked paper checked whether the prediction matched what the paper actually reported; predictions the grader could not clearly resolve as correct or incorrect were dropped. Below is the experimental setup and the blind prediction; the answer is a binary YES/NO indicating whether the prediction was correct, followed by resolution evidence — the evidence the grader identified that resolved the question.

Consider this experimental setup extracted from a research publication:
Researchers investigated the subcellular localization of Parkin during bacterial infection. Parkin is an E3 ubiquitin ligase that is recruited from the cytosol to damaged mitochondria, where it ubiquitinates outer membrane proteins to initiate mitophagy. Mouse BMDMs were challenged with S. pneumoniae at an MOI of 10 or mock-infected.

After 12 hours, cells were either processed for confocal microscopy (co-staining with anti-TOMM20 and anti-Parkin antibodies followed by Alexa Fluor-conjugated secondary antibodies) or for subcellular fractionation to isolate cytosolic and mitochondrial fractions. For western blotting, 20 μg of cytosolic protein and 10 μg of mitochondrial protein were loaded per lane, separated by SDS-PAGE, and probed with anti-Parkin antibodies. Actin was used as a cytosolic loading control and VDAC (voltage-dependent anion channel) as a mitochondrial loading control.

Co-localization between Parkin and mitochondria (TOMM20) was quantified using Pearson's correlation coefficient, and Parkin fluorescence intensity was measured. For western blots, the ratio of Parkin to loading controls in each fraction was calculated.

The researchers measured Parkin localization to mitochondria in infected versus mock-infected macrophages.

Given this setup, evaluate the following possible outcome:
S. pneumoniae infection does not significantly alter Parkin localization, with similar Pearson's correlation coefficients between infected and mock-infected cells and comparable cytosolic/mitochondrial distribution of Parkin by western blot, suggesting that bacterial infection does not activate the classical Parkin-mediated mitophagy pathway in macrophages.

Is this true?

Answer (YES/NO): NO